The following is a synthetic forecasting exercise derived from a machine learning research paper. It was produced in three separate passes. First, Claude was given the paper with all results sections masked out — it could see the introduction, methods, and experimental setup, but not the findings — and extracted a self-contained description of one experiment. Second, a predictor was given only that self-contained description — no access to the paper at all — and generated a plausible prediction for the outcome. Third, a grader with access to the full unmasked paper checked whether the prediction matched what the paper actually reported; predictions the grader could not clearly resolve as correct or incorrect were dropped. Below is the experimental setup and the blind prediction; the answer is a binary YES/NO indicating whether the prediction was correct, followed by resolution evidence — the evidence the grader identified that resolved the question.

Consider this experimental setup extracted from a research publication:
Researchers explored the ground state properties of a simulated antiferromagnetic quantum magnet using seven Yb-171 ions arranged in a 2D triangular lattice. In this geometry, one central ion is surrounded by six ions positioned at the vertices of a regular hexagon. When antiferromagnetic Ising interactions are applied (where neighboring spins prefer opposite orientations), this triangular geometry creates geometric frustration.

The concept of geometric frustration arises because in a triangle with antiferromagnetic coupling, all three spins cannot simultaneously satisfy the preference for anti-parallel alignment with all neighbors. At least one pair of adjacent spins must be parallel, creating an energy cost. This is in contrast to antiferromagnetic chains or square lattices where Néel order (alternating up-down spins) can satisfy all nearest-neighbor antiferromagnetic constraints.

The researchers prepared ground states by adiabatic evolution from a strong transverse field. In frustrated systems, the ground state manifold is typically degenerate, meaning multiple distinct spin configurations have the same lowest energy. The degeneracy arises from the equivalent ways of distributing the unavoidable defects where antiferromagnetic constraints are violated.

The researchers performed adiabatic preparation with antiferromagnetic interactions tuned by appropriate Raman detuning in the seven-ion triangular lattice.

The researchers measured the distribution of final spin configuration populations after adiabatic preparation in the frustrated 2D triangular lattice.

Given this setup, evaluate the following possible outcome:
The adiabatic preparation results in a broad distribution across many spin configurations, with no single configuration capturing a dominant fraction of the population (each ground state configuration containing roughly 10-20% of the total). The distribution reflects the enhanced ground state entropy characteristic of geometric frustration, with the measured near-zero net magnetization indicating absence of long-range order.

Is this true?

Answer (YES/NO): NO